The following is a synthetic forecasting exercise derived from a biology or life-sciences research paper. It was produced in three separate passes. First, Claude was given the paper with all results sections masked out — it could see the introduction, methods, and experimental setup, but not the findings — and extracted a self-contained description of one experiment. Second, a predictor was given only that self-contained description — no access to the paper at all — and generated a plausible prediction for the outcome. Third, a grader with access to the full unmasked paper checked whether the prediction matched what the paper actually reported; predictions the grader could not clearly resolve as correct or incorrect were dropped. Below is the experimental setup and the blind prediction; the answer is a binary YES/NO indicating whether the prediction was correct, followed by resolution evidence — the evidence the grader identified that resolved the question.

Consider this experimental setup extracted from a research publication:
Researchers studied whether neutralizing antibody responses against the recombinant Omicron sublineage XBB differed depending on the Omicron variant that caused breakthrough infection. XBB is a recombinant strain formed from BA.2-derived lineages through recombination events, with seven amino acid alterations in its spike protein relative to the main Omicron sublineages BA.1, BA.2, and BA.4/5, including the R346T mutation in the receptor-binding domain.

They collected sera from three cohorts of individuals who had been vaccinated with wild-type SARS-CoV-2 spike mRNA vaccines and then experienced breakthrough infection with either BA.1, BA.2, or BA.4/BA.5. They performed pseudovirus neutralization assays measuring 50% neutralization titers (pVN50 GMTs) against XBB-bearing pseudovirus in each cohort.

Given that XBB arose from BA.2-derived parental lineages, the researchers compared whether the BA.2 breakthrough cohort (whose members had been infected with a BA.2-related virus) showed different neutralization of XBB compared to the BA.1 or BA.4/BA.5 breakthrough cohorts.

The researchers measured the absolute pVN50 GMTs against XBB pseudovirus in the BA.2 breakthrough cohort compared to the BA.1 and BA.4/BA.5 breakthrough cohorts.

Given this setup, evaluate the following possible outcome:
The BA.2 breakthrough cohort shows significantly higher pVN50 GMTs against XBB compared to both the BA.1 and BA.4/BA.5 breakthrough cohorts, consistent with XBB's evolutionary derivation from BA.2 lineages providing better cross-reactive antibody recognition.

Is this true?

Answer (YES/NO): NO